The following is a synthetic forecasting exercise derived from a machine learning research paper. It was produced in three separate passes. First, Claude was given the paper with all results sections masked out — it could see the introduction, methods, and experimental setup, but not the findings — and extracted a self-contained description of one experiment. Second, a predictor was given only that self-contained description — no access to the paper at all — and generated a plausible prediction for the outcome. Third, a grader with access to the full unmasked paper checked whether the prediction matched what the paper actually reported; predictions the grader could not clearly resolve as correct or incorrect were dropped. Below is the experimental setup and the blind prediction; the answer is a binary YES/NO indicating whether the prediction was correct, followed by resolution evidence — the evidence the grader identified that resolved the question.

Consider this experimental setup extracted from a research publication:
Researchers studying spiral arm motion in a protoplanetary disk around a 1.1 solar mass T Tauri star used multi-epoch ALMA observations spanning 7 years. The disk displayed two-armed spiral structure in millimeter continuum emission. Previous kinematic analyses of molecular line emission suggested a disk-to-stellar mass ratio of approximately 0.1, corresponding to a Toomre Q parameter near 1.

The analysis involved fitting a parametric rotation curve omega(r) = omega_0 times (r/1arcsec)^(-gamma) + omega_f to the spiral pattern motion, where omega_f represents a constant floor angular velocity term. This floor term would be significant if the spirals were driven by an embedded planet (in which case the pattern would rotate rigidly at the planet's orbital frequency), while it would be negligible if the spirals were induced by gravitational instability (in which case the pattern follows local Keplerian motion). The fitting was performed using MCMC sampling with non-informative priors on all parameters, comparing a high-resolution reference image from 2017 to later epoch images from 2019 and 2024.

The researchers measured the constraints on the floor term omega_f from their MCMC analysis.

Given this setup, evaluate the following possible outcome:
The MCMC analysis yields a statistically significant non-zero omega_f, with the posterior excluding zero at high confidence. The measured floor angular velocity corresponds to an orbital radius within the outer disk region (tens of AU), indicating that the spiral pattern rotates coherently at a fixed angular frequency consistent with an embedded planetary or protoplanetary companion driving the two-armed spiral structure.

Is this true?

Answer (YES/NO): NO